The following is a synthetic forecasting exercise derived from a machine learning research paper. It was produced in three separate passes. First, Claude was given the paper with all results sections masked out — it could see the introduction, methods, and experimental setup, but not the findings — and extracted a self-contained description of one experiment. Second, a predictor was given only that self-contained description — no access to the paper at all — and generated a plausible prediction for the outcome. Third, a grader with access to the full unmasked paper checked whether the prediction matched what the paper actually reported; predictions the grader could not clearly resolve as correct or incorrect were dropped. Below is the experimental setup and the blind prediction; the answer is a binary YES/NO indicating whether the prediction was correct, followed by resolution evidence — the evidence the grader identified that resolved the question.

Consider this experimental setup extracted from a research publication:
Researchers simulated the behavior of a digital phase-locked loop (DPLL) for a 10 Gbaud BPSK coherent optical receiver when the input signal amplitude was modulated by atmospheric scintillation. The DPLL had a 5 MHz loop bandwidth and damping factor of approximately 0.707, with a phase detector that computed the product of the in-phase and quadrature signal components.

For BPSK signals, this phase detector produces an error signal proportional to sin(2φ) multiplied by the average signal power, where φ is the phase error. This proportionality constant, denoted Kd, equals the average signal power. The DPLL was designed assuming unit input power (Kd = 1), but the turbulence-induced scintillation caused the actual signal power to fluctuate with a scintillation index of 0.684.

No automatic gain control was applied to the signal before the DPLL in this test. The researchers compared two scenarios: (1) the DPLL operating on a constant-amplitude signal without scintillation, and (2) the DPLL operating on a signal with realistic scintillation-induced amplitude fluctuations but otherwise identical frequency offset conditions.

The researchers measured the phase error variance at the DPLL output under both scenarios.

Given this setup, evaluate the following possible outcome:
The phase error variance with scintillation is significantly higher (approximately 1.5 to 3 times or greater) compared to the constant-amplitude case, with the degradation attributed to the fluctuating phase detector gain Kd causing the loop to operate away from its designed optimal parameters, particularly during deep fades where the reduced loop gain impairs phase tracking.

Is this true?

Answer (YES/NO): NO